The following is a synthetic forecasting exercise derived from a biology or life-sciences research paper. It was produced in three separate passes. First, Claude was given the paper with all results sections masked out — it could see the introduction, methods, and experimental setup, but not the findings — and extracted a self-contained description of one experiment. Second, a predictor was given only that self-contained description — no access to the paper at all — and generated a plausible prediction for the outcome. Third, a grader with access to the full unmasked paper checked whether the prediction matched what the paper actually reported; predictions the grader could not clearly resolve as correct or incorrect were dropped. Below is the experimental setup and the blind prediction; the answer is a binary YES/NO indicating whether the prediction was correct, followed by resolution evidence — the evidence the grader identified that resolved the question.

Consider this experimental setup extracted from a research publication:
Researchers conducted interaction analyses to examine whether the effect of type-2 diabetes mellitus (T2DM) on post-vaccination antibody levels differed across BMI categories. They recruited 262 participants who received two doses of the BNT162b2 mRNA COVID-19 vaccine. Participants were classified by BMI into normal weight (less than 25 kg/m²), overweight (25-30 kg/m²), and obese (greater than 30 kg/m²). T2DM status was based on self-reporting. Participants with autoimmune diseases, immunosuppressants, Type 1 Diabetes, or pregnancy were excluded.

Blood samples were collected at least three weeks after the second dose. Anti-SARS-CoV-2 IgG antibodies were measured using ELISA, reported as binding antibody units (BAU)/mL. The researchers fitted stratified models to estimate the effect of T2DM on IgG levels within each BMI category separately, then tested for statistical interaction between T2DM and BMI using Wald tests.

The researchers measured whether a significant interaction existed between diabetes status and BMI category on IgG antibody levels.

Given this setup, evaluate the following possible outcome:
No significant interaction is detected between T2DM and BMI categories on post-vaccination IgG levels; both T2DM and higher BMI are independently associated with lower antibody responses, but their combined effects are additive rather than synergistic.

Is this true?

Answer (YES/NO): NO